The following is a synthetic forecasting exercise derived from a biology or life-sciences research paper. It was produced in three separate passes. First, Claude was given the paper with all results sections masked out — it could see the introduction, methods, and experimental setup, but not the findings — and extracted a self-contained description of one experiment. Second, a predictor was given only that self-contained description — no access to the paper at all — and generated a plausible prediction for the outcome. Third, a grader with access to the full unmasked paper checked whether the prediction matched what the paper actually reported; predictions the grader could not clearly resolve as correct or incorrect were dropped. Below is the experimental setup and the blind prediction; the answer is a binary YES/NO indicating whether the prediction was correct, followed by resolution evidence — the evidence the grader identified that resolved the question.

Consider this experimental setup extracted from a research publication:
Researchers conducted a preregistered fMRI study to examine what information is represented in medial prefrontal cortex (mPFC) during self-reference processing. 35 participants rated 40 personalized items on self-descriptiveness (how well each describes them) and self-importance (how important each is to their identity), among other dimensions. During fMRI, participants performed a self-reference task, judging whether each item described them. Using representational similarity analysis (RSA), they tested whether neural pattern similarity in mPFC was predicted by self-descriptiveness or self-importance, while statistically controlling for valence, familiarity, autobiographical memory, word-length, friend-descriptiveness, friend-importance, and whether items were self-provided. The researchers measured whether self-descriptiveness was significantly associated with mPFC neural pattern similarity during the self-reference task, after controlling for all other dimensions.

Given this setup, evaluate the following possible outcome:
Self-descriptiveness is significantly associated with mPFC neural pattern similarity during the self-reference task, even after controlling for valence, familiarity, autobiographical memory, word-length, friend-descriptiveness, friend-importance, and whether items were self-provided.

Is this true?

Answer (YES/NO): NO